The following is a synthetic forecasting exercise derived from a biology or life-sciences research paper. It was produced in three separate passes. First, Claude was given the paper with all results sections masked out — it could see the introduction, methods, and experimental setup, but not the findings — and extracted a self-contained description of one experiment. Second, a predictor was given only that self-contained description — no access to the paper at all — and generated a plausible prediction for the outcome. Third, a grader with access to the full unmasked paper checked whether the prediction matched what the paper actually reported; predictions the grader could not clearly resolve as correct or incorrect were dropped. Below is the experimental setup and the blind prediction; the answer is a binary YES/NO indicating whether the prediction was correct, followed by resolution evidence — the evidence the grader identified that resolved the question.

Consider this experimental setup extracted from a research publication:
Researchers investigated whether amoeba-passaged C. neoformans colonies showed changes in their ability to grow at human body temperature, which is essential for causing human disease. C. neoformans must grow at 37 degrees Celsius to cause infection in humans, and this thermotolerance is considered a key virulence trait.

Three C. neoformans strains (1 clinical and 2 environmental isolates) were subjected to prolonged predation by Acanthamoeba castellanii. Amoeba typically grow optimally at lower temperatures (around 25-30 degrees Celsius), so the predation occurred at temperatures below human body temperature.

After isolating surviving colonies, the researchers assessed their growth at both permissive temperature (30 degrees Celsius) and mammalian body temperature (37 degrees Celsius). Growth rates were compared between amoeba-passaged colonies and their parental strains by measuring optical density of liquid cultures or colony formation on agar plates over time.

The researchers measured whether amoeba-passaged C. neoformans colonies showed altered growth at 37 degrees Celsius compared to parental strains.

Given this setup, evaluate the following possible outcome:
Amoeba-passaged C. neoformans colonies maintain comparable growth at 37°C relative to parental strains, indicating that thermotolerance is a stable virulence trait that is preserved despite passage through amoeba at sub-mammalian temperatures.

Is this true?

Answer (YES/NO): NO